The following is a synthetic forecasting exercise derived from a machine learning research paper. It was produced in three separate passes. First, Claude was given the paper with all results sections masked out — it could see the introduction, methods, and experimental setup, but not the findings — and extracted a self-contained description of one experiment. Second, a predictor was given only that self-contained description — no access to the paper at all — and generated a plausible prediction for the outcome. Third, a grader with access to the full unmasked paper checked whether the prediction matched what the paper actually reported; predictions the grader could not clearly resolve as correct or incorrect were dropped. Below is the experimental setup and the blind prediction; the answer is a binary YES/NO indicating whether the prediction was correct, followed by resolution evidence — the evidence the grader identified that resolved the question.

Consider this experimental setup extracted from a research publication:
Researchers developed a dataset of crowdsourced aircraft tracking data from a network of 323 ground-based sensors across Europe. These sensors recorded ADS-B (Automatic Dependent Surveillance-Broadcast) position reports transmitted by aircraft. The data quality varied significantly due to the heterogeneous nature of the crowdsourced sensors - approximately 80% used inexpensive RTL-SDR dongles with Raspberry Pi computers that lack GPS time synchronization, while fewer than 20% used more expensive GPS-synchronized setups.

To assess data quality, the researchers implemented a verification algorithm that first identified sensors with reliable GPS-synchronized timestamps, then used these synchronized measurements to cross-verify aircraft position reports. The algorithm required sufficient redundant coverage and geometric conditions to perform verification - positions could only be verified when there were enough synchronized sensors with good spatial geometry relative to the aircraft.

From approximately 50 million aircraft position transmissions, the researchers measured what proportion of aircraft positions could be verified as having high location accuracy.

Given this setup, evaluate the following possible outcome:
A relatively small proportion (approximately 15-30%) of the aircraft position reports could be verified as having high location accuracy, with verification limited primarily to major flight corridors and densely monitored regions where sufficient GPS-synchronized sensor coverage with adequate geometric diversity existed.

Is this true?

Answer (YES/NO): YES